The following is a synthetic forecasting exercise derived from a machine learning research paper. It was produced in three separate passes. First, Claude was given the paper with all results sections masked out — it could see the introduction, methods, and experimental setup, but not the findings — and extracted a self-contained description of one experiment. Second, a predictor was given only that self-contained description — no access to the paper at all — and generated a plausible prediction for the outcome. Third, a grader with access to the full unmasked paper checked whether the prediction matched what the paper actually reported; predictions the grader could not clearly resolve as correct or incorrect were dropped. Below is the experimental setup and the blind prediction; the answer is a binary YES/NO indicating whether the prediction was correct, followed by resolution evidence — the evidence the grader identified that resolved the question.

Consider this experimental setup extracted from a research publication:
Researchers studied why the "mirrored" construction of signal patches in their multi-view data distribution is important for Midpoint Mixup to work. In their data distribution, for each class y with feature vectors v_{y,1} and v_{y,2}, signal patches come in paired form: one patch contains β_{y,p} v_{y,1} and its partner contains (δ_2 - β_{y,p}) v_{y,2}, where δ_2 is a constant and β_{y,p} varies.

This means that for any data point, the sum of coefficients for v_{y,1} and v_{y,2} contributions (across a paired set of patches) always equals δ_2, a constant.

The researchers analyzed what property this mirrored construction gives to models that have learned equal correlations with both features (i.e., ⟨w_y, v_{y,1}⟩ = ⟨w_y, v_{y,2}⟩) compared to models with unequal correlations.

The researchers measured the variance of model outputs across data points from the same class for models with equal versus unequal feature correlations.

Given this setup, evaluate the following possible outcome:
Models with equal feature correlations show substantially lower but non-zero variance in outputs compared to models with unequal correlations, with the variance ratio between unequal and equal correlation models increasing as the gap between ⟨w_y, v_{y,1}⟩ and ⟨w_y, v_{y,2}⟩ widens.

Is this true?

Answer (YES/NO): NO